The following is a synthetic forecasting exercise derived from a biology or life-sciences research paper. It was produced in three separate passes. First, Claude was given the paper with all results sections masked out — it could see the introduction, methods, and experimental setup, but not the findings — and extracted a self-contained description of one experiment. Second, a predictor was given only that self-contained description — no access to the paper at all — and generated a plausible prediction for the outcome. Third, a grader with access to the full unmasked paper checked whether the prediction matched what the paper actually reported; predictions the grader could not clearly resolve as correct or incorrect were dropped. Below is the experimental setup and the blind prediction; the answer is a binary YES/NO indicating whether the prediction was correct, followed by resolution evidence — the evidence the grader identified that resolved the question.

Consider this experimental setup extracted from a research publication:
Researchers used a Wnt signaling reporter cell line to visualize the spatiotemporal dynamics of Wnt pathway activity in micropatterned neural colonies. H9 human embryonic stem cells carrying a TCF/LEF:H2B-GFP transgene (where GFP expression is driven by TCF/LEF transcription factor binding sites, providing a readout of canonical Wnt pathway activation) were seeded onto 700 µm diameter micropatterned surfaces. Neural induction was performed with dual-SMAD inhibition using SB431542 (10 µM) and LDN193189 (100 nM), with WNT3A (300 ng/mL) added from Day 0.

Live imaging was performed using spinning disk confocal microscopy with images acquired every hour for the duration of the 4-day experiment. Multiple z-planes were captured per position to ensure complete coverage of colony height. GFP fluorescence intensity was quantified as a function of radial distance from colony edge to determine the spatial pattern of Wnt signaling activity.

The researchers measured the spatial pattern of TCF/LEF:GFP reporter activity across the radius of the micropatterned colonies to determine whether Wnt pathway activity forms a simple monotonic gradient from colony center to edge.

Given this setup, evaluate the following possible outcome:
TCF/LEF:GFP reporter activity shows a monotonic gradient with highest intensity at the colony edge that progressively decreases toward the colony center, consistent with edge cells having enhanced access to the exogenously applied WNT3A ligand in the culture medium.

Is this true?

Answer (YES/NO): YES